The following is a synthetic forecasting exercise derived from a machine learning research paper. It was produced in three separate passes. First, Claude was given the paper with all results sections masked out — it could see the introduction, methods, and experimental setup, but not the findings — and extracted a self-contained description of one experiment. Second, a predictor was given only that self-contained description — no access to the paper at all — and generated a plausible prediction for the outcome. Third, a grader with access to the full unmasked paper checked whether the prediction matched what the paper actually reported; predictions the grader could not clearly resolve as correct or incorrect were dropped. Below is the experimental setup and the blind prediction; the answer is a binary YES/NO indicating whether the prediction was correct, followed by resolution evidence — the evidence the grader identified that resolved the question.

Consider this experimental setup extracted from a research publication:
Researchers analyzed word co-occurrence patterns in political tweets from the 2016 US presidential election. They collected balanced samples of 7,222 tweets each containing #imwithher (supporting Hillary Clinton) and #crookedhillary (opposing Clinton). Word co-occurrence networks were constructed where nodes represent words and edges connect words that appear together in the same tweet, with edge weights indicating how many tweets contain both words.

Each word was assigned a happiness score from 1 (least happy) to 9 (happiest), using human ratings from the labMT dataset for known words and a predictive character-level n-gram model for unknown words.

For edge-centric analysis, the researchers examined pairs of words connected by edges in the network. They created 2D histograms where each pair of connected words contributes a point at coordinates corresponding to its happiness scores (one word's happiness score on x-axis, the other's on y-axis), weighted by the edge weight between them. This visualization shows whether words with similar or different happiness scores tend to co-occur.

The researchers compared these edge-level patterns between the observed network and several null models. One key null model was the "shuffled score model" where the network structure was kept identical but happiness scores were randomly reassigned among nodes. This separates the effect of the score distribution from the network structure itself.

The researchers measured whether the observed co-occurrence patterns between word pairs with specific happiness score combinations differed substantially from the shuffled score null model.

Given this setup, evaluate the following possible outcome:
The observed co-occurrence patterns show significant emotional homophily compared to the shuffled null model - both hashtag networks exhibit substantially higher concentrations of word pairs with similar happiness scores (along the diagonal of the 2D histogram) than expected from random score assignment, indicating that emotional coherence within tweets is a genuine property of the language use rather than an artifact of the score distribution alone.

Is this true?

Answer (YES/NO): NO